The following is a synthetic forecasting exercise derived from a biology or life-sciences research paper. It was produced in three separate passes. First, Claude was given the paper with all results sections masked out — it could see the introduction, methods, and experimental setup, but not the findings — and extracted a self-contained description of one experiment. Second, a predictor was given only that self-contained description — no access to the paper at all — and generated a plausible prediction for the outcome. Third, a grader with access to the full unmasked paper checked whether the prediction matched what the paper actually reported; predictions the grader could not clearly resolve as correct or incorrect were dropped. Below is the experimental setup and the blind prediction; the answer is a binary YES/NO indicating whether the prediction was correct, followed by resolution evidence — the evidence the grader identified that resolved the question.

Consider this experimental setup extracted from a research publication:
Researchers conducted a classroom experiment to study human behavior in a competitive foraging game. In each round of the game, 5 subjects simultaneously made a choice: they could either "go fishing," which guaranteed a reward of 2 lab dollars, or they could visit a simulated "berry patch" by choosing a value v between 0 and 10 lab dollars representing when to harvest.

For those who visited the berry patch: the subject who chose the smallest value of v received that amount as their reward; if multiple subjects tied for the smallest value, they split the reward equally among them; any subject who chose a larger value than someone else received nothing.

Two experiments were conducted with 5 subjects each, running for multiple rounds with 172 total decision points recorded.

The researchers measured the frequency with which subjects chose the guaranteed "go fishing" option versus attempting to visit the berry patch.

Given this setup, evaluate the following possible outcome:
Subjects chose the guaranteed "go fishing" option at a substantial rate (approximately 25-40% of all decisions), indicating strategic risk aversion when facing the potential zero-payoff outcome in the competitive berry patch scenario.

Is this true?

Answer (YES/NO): NO